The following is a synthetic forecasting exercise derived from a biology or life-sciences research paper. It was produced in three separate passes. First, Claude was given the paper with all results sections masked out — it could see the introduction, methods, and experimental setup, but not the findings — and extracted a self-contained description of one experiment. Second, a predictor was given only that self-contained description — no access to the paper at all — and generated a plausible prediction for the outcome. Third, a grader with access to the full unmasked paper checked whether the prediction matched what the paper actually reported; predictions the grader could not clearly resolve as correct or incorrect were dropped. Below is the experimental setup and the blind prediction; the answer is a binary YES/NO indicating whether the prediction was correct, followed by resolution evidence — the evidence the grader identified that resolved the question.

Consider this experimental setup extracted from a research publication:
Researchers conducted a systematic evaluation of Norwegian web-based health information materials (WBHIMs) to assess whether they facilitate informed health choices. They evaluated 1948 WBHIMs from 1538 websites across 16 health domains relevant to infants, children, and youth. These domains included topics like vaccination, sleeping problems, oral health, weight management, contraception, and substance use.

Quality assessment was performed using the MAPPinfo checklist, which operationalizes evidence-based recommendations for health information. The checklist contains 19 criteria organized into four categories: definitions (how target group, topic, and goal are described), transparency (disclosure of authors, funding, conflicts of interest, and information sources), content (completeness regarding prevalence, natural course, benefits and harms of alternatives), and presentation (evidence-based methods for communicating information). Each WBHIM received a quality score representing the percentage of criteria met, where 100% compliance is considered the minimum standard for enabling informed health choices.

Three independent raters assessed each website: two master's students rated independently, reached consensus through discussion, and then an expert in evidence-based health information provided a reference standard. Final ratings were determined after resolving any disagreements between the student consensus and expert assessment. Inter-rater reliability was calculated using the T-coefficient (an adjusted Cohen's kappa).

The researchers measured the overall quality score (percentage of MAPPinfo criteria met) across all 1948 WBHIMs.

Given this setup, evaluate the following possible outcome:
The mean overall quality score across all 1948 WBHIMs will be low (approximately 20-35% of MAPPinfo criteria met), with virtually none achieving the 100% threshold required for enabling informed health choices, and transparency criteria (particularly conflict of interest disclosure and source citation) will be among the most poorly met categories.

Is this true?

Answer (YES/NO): YES